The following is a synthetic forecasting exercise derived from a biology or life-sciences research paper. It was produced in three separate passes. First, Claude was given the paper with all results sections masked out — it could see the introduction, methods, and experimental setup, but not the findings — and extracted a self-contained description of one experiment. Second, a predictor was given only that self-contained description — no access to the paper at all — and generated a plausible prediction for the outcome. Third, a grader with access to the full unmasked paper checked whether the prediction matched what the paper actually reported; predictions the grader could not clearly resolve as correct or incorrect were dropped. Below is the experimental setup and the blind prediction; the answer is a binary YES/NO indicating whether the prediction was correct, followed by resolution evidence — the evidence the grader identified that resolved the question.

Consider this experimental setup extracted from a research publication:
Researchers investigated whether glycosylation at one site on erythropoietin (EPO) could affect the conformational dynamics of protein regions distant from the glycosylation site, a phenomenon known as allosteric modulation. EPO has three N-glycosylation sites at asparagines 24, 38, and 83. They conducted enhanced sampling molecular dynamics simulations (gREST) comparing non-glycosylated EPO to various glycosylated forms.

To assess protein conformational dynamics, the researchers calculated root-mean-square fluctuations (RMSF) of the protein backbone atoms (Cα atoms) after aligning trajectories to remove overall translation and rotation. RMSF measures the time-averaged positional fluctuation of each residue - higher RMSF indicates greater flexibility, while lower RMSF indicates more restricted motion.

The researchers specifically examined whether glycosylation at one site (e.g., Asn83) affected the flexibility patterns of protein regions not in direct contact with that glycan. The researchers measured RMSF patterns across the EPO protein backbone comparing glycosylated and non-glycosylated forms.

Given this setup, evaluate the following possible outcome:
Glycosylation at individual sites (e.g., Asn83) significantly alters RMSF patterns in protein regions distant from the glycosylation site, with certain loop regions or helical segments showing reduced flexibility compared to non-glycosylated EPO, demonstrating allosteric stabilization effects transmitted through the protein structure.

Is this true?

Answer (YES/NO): YES